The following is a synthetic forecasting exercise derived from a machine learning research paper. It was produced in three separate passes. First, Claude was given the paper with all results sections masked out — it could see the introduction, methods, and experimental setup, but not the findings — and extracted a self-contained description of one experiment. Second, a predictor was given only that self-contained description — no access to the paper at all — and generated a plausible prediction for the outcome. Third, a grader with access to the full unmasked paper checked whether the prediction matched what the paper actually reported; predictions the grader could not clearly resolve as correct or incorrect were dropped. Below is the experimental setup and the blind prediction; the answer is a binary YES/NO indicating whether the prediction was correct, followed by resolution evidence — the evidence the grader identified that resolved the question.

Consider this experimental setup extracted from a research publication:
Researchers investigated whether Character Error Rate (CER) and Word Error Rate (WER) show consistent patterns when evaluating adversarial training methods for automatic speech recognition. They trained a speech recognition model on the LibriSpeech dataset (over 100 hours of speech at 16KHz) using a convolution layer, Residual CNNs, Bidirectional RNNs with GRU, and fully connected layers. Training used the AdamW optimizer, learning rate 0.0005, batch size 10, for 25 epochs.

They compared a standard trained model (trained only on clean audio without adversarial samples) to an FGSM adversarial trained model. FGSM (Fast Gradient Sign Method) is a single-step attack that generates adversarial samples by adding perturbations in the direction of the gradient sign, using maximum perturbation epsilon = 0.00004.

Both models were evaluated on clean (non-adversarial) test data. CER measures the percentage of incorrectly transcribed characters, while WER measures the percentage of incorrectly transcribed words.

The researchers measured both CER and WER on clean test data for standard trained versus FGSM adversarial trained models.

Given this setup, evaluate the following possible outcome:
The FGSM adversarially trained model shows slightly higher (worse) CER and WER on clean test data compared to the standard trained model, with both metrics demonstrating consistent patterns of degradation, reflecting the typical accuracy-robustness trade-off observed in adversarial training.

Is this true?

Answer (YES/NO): NO